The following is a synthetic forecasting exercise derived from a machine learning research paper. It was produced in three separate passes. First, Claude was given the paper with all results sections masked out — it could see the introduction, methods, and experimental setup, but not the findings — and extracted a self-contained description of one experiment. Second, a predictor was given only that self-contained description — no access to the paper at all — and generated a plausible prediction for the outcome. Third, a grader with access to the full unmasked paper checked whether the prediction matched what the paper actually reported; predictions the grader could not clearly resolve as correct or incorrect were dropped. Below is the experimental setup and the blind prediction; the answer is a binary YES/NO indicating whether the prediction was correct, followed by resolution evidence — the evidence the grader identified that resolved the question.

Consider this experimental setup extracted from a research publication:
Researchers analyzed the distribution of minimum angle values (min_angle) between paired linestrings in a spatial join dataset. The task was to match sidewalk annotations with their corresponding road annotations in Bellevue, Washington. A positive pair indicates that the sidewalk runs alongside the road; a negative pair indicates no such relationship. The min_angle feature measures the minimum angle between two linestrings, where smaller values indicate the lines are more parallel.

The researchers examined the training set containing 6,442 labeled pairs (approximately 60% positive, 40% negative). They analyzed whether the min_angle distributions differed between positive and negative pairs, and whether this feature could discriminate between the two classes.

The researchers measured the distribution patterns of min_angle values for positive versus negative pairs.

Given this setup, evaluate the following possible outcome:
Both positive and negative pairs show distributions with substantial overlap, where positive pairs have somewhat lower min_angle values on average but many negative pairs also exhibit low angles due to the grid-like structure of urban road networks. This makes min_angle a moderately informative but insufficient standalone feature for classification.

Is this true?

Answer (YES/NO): NO